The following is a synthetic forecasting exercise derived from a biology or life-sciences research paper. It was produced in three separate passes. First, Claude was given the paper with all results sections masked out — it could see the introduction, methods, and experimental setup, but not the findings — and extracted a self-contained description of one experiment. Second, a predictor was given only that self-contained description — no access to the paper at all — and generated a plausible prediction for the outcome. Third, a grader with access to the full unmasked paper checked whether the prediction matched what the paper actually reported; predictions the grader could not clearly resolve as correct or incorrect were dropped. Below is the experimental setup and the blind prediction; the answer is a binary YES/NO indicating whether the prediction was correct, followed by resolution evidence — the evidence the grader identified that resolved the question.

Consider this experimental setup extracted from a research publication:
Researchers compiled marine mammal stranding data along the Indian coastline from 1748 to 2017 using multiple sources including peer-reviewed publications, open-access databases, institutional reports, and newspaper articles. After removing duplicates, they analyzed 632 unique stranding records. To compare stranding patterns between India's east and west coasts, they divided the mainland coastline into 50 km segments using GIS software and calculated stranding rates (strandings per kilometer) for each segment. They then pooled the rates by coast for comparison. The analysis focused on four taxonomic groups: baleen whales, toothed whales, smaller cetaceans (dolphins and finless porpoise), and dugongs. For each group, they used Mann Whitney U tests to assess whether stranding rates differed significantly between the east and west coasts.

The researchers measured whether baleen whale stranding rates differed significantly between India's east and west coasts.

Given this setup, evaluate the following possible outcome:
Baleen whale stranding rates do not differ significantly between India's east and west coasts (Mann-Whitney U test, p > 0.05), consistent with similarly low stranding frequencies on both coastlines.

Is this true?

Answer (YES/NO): YES